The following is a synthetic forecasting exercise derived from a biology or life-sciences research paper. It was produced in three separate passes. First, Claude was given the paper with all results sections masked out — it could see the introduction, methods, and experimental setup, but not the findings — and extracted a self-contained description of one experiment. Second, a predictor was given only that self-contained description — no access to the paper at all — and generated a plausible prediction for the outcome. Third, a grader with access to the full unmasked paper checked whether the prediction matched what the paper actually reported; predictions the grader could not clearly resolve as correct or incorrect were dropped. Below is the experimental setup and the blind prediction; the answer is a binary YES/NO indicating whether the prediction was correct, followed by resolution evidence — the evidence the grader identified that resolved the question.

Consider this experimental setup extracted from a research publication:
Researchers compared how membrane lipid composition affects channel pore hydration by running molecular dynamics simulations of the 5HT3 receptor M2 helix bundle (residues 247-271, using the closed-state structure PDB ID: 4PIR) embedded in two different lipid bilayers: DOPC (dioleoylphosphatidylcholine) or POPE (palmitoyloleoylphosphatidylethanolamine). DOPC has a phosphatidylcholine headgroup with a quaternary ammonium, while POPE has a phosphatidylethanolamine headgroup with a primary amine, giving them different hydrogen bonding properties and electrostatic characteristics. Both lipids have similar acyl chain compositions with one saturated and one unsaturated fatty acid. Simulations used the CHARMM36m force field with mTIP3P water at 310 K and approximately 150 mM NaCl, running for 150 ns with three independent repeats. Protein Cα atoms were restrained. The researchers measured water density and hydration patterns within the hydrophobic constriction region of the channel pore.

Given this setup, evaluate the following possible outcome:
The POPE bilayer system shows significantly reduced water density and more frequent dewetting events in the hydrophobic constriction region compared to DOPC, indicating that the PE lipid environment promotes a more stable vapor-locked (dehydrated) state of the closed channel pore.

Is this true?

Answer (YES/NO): NO